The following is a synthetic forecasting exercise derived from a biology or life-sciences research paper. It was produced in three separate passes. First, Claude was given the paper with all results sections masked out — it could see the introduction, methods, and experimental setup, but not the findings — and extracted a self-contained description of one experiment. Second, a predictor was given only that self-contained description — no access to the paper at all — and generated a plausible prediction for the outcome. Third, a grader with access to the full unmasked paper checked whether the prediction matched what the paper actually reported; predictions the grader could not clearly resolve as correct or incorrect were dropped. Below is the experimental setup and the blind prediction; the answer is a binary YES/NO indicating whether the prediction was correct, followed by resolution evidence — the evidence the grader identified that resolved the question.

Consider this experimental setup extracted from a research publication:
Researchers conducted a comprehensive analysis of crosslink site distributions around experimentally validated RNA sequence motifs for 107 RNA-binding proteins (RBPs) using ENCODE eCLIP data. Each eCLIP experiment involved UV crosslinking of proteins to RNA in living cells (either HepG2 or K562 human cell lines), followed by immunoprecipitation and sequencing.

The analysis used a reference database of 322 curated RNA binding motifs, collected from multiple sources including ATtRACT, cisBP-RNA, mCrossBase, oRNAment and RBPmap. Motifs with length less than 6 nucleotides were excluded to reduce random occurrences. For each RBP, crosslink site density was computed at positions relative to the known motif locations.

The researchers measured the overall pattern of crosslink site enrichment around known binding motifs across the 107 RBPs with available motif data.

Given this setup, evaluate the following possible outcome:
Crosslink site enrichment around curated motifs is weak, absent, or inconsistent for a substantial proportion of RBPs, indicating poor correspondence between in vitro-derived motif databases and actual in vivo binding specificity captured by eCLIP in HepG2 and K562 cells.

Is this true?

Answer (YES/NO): NO